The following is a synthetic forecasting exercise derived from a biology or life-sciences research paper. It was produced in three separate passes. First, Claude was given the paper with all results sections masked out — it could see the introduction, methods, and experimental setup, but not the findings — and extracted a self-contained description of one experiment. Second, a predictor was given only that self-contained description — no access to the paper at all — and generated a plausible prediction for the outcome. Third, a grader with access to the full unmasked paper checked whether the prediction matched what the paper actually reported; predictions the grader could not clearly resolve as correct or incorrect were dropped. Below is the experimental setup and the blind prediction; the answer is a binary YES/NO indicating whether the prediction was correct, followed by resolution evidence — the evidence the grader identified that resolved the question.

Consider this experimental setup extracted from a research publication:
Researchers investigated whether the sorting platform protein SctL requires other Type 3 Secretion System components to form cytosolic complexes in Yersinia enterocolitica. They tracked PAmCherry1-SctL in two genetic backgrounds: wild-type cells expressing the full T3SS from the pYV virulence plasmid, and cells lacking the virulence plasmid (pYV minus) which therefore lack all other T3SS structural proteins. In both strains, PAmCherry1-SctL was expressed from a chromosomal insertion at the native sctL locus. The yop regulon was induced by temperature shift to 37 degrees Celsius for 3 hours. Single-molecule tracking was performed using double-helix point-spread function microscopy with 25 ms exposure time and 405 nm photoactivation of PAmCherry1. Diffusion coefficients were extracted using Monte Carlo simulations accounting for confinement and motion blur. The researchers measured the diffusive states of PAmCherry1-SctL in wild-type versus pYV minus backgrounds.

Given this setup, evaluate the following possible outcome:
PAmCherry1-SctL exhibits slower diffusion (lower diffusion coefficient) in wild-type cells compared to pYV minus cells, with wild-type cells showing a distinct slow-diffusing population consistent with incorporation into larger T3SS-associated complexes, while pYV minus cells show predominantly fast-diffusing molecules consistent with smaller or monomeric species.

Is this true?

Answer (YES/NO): YES